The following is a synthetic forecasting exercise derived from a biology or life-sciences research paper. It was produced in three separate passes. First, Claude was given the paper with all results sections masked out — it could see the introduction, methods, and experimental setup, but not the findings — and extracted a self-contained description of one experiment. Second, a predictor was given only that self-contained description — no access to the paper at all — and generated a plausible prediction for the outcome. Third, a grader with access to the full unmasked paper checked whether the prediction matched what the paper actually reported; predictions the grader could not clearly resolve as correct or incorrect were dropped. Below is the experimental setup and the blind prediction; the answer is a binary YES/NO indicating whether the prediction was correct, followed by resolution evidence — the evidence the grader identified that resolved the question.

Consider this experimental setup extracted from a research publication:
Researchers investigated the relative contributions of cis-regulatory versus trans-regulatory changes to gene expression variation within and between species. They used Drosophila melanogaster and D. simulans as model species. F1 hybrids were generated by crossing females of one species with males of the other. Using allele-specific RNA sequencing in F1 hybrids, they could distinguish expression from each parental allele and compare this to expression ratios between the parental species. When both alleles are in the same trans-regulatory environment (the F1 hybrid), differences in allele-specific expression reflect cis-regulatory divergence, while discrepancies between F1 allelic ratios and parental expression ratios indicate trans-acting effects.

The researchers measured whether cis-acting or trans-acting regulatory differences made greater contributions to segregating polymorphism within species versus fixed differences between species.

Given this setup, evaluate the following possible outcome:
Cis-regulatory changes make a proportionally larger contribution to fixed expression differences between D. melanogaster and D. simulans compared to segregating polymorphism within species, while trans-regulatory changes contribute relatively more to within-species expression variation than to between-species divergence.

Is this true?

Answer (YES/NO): YES